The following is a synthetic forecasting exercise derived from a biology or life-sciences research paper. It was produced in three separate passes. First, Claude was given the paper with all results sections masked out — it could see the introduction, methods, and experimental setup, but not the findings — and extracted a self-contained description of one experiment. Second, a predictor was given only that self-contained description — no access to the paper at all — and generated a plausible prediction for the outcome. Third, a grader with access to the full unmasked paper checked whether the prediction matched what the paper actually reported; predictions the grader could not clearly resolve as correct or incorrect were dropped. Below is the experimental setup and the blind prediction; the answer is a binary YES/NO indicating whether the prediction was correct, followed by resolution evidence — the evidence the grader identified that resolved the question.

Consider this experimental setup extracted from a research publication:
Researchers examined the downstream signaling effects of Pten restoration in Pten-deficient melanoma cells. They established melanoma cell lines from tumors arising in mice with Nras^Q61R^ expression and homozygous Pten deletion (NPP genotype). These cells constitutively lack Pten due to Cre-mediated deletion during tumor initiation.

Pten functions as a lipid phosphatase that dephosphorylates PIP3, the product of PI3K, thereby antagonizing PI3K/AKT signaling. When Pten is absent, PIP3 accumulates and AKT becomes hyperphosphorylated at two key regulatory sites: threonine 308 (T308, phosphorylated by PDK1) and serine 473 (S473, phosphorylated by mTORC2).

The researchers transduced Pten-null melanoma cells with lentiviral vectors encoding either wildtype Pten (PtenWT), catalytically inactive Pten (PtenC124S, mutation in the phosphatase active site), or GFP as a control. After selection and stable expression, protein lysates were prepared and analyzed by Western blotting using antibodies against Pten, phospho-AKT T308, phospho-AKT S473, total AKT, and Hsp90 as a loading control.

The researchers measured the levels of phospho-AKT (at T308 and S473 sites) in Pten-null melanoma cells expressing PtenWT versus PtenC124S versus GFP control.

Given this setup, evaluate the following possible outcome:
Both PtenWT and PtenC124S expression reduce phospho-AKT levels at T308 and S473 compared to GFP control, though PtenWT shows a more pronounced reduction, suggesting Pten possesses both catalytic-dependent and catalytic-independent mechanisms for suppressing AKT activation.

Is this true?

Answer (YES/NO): NO